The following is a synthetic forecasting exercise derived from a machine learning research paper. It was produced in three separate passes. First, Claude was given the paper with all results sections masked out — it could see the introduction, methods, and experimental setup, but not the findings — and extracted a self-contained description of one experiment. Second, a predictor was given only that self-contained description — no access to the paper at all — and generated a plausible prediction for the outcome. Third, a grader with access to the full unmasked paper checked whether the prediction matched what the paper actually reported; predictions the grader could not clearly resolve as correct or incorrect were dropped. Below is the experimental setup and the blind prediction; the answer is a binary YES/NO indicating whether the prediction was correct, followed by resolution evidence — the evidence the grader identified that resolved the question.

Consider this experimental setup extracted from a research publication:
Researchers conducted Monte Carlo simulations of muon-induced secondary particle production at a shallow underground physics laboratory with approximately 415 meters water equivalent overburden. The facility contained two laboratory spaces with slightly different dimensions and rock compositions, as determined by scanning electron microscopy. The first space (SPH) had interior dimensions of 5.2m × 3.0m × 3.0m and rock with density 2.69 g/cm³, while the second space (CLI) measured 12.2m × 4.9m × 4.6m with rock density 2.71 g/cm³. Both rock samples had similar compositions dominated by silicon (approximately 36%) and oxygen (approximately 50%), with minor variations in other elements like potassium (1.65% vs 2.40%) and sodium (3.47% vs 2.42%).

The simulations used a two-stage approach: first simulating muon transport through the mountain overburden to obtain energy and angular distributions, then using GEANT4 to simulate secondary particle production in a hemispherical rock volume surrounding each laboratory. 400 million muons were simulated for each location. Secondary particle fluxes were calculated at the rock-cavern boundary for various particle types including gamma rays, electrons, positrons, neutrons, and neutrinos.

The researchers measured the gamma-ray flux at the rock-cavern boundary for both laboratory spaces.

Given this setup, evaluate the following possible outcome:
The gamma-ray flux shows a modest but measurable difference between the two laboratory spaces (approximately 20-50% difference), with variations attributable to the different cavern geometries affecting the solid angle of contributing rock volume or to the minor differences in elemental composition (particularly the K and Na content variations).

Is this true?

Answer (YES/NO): NO